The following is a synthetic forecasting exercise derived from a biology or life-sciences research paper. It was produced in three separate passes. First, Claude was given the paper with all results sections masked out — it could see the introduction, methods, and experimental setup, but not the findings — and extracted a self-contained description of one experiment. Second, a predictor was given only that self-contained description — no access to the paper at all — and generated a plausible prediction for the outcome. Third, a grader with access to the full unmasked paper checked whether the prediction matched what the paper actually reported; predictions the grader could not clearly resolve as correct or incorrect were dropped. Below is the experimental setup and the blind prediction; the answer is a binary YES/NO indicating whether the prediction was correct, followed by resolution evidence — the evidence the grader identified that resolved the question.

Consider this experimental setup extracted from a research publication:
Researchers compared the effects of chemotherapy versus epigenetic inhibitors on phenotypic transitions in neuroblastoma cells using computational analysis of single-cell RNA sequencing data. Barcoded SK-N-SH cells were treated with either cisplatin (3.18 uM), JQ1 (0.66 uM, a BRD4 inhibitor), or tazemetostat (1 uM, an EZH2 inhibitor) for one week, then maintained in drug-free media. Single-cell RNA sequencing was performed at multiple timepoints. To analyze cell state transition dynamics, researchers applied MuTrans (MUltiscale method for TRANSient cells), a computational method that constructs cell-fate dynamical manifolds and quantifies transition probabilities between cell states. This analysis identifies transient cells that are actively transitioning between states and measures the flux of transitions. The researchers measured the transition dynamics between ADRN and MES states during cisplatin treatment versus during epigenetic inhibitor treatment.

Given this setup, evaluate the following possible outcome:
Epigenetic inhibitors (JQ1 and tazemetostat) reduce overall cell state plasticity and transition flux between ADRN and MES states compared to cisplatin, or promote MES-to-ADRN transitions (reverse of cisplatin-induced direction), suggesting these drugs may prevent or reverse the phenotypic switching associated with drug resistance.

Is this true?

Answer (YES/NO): NO